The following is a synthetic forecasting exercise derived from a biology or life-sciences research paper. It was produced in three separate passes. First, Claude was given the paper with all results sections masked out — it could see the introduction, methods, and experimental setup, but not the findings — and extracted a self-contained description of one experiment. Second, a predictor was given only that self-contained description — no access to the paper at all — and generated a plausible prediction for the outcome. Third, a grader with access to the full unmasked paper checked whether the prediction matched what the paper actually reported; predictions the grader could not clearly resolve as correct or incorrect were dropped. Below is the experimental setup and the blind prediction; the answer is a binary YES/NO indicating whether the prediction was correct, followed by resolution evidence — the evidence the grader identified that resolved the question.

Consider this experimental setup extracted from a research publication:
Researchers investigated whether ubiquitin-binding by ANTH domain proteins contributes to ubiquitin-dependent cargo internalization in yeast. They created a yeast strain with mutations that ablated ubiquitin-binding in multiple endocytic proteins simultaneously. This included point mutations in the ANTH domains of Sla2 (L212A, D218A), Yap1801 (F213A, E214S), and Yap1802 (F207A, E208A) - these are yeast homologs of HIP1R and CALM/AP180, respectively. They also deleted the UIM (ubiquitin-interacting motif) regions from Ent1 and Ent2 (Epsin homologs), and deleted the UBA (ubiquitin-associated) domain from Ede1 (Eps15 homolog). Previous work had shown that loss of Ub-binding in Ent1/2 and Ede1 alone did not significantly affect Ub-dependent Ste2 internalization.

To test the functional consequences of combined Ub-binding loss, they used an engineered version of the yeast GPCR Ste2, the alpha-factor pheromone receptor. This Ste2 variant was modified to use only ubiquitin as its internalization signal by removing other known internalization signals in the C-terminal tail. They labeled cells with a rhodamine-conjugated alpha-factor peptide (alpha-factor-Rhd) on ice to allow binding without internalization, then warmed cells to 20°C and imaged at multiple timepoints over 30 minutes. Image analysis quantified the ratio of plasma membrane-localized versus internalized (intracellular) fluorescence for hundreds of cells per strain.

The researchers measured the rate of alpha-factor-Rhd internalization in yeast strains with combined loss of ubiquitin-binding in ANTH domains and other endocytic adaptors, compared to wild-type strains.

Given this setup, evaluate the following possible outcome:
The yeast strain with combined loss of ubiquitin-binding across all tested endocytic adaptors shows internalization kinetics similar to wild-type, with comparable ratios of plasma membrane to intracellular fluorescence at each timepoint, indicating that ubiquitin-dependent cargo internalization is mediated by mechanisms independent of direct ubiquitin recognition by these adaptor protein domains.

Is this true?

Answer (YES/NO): NO